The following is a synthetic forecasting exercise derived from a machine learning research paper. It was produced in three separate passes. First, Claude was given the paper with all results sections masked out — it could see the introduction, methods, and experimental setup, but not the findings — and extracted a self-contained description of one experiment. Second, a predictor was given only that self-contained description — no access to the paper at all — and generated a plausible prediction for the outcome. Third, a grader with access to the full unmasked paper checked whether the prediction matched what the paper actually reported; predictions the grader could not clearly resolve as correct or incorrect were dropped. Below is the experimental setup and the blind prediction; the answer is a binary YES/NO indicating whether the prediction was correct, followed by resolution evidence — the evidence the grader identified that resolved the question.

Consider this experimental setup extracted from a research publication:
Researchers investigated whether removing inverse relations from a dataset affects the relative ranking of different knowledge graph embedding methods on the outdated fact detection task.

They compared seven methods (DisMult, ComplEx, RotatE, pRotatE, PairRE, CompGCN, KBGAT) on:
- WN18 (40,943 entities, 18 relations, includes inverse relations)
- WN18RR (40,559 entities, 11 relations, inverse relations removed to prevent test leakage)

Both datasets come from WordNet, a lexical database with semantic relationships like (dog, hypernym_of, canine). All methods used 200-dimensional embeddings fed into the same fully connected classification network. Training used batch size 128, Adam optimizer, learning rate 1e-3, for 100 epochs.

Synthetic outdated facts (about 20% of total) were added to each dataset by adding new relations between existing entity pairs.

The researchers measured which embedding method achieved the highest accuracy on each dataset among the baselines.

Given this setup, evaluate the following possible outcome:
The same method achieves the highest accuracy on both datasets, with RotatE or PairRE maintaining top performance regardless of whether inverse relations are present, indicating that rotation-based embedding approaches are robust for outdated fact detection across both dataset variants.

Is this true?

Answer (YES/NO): NO